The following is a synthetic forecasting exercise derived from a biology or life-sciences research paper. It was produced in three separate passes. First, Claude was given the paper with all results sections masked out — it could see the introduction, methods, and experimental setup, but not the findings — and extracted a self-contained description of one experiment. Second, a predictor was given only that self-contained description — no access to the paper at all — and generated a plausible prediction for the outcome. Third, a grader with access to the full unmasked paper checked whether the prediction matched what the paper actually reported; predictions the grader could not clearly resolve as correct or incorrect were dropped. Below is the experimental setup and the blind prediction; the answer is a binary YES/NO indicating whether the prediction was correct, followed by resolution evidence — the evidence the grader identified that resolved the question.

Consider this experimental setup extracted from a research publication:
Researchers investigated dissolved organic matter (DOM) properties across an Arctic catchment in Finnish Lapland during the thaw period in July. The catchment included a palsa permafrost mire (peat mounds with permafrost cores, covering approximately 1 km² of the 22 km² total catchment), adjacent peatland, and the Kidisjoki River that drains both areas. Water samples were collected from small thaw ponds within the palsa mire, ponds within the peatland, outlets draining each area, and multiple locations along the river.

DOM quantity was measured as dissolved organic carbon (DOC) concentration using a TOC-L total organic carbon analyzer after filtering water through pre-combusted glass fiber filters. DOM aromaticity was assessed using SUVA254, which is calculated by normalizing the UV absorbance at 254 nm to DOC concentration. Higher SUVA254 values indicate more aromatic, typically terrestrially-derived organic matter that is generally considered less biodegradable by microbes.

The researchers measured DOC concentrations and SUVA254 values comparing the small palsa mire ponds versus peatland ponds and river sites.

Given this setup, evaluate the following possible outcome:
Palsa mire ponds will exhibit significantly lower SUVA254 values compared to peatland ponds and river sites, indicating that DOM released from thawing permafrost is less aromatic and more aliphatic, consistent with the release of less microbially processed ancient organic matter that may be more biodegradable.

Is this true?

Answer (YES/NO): NO